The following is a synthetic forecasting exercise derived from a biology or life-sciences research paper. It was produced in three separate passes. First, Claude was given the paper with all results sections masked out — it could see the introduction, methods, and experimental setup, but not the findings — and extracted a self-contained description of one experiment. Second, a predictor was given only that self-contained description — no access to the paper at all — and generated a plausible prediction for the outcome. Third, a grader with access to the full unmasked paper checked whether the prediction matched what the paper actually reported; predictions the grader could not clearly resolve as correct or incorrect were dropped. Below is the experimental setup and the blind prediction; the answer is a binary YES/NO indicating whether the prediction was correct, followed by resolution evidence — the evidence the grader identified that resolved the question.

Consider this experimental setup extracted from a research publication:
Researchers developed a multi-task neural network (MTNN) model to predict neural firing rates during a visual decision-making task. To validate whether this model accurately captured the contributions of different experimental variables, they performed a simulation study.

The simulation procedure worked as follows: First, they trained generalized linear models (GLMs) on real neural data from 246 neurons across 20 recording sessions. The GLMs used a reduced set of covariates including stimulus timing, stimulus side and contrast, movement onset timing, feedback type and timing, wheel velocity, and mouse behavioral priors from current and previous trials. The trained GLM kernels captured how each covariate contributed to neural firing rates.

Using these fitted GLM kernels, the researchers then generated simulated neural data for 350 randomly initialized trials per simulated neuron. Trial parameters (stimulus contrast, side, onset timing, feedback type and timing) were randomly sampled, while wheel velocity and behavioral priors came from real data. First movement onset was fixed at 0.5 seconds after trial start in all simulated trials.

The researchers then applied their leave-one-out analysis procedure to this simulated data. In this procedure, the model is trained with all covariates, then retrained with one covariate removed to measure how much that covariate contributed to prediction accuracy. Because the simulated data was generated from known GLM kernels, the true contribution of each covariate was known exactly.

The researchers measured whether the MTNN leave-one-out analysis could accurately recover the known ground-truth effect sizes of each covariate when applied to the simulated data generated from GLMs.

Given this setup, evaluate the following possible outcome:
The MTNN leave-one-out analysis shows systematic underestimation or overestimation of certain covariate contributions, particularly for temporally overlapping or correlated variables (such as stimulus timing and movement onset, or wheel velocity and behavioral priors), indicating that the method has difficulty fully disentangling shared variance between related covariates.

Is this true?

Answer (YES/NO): NO